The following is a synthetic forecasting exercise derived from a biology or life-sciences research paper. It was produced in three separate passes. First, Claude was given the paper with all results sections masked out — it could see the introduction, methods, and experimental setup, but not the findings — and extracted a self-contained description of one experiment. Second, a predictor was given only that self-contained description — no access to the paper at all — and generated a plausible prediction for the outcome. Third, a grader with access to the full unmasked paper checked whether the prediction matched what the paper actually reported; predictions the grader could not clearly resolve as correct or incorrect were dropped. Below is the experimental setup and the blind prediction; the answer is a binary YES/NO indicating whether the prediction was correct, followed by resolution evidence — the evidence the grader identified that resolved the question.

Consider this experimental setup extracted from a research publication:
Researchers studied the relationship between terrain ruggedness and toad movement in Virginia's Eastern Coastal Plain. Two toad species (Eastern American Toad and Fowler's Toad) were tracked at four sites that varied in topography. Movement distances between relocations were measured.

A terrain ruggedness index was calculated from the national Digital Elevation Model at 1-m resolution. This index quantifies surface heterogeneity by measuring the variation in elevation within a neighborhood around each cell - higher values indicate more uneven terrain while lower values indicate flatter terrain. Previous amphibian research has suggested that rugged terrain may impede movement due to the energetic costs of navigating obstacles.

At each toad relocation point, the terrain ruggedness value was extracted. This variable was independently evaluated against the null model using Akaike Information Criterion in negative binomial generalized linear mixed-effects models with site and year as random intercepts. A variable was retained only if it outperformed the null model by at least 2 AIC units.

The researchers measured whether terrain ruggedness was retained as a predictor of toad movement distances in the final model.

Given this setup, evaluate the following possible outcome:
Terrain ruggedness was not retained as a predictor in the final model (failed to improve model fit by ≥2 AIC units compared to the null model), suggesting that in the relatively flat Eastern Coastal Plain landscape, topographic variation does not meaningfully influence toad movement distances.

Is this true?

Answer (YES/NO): YES